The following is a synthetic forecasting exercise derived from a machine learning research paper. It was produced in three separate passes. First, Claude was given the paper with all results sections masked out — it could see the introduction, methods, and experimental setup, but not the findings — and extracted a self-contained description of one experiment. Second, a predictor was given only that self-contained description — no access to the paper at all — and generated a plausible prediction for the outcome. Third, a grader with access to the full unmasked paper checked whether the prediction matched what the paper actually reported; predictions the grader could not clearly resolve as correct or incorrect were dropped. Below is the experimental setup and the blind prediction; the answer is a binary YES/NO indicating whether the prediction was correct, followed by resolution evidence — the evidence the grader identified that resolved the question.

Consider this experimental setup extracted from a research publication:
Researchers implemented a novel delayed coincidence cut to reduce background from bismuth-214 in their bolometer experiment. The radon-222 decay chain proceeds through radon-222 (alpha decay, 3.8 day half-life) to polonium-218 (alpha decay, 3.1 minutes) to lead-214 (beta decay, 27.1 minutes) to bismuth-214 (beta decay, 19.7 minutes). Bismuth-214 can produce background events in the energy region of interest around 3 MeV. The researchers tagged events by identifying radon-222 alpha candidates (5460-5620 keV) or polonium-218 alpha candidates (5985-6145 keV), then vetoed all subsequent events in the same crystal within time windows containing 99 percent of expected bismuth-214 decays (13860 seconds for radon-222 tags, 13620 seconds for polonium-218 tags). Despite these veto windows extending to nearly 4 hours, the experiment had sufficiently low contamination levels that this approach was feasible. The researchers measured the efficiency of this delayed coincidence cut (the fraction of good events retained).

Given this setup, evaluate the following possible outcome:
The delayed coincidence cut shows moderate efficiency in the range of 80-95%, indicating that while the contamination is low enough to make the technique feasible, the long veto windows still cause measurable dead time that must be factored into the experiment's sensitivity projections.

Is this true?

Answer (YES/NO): NO